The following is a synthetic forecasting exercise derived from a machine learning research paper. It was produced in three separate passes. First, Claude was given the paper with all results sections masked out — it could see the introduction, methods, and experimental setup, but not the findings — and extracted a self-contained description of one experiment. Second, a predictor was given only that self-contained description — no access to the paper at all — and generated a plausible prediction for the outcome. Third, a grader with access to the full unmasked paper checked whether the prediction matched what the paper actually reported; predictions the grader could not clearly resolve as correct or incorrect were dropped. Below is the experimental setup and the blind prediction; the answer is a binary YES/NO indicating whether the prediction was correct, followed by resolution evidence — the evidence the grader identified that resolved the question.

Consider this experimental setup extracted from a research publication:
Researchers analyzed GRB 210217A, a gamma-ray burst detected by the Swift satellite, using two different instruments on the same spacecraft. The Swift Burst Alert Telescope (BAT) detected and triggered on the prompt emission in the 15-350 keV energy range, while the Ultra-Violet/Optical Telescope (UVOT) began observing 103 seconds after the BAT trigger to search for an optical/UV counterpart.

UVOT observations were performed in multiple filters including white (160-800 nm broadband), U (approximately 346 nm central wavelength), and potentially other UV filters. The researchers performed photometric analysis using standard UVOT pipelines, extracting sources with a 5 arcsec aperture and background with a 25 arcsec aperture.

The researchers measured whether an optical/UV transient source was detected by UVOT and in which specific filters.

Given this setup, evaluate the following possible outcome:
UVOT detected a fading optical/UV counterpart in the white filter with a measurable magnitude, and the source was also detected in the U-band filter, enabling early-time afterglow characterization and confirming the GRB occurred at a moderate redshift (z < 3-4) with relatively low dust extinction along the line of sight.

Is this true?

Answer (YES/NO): YES